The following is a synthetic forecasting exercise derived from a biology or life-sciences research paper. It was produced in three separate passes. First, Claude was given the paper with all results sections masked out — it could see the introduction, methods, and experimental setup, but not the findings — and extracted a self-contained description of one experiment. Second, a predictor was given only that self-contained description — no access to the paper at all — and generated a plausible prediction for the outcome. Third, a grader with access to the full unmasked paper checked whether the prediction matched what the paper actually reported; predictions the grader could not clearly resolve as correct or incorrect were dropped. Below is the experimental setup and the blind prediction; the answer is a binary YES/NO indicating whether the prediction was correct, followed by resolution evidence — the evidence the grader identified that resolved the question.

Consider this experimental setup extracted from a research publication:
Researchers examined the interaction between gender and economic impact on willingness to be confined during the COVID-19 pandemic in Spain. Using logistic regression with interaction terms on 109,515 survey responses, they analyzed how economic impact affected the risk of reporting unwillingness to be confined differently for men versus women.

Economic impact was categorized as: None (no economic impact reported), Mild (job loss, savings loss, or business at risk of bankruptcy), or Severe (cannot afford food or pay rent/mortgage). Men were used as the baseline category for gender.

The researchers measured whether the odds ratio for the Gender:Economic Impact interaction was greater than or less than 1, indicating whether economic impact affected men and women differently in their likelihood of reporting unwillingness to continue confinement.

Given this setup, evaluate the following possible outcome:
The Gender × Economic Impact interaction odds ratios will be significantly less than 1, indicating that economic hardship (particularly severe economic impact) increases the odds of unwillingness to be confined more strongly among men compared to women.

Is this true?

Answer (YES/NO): YES